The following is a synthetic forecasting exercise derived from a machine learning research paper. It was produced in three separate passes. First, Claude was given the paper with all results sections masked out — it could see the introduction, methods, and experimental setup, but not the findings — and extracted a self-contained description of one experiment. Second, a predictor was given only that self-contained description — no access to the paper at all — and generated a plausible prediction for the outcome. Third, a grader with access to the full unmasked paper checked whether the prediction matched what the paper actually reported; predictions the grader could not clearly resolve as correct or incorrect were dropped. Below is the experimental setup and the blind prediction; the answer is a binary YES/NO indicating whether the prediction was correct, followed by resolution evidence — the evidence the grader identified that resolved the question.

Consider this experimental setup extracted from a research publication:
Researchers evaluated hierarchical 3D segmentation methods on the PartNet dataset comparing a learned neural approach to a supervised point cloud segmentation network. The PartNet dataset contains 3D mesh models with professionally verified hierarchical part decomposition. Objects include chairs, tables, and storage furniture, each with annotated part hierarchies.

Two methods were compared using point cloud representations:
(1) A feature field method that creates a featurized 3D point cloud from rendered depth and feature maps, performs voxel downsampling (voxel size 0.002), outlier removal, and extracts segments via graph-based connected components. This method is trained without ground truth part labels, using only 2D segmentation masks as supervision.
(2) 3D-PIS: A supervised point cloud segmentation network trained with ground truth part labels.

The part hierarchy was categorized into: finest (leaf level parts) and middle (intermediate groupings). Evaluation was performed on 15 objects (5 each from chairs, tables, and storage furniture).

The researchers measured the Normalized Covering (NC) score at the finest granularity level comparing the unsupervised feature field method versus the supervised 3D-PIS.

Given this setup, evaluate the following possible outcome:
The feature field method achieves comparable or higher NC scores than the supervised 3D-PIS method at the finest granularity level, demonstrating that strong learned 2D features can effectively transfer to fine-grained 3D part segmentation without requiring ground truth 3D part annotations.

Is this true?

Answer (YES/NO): YES